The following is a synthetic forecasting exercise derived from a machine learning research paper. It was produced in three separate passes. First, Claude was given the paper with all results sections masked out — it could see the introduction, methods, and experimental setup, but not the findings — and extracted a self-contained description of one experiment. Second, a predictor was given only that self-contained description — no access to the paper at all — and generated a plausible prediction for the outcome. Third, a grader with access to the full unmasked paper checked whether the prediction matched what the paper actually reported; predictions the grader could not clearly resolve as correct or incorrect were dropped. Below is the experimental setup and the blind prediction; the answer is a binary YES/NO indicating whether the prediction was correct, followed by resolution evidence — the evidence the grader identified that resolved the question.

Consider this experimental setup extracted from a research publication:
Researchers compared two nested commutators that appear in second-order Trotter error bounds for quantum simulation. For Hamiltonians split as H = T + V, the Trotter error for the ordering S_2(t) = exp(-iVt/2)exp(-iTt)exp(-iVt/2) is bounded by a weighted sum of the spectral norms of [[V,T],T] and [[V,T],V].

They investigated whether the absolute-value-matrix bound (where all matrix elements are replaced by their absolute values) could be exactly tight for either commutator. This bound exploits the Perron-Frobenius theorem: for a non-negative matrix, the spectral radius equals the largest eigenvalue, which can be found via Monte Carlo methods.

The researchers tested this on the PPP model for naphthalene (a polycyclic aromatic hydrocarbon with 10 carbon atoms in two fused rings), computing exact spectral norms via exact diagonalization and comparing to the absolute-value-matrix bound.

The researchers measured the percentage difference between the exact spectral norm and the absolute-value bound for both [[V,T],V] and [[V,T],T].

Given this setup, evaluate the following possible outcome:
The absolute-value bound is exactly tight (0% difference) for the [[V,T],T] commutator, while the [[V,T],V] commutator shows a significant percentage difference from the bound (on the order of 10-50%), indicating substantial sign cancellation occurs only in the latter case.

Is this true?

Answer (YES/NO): NO